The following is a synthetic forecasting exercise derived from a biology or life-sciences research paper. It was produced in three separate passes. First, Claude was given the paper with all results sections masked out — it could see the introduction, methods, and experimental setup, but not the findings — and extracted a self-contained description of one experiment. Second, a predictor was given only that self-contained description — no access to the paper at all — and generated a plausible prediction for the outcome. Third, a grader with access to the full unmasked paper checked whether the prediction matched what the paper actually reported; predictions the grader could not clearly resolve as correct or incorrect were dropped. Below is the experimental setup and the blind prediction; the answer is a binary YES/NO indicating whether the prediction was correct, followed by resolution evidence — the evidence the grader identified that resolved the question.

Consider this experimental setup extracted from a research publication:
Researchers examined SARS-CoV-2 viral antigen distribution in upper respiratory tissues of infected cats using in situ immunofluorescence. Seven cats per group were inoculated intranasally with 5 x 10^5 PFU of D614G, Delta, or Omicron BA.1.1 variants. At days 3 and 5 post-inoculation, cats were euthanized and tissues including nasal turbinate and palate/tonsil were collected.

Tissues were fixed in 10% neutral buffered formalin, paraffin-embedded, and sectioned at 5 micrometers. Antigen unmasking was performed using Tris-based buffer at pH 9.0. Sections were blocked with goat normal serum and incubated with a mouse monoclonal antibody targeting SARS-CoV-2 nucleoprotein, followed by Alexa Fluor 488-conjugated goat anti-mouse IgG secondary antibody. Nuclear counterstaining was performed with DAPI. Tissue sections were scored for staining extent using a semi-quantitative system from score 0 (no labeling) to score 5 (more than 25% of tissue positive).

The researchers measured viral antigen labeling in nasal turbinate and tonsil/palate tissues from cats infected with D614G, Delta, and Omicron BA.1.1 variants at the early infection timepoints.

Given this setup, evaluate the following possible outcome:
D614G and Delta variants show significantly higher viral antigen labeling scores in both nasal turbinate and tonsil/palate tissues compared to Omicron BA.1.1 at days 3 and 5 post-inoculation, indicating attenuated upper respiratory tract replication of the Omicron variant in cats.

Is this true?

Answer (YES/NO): YES